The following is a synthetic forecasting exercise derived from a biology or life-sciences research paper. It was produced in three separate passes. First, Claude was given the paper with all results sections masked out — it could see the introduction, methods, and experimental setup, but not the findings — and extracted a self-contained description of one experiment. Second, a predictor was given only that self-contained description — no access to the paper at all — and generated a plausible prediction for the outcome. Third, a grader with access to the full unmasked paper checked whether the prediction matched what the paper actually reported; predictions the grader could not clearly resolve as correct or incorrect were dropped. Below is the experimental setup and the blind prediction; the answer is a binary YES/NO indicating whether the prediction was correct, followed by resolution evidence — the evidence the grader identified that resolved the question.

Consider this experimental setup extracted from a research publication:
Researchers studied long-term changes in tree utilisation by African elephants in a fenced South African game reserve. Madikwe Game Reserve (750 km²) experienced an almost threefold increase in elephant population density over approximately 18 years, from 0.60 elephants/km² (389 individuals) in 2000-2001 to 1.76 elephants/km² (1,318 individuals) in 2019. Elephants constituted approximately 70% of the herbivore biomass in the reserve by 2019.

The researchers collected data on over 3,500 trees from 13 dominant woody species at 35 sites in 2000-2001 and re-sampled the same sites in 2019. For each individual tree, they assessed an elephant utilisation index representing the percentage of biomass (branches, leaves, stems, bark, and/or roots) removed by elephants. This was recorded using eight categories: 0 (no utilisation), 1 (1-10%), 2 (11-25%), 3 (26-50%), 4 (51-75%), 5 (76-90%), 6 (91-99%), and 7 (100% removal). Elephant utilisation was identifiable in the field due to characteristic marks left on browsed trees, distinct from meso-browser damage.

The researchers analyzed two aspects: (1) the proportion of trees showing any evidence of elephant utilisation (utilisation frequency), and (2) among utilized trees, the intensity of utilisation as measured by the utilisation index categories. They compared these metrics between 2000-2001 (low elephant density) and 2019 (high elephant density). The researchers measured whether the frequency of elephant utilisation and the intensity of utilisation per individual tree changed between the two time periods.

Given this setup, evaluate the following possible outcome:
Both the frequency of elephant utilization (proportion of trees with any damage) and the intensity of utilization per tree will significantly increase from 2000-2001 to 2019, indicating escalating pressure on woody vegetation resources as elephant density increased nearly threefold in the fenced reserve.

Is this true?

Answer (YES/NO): NO